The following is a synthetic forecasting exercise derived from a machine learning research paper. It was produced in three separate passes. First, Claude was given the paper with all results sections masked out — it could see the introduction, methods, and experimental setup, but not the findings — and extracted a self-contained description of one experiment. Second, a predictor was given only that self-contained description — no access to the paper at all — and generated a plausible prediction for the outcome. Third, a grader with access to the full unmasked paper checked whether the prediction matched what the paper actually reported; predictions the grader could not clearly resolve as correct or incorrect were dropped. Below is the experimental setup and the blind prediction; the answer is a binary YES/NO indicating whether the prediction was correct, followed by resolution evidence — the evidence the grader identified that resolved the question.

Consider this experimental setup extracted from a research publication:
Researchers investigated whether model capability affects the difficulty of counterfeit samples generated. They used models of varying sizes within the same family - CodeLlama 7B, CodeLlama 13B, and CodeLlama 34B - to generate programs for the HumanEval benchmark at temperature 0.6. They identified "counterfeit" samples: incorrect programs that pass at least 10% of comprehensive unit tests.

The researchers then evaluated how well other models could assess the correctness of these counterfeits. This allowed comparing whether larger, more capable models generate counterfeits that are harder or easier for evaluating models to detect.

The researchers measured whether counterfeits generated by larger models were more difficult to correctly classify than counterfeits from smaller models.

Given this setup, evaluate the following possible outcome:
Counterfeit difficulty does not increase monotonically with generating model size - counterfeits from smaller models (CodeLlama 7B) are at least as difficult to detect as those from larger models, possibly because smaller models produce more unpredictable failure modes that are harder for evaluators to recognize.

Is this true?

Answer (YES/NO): YES